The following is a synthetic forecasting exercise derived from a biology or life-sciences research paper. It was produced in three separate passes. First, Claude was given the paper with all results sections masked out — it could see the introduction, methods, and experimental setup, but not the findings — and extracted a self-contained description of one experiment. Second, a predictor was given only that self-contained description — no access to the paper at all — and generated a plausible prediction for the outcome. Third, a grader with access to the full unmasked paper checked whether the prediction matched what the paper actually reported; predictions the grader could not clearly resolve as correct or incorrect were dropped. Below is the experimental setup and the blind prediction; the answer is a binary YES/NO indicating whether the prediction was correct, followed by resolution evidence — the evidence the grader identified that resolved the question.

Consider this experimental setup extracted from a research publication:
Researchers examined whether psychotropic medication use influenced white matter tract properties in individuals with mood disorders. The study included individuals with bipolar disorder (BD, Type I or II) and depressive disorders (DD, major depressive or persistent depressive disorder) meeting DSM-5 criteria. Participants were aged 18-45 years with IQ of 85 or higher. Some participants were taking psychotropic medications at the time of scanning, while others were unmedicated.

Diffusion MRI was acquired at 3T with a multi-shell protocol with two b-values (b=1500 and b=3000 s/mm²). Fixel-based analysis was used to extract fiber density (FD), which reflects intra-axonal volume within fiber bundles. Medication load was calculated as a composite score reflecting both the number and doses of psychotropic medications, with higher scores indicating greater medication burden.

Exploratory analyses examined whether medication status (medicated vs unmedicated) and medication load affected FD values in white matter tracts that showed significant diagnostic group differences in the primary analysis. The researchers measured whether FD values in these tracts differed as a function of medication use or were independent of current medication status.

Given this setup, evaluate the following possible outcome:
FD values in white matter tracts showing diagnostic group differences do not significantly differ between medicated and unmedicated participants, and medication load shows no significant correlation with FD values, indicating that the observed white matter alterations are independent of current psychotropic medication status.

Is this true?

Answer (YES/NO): NO